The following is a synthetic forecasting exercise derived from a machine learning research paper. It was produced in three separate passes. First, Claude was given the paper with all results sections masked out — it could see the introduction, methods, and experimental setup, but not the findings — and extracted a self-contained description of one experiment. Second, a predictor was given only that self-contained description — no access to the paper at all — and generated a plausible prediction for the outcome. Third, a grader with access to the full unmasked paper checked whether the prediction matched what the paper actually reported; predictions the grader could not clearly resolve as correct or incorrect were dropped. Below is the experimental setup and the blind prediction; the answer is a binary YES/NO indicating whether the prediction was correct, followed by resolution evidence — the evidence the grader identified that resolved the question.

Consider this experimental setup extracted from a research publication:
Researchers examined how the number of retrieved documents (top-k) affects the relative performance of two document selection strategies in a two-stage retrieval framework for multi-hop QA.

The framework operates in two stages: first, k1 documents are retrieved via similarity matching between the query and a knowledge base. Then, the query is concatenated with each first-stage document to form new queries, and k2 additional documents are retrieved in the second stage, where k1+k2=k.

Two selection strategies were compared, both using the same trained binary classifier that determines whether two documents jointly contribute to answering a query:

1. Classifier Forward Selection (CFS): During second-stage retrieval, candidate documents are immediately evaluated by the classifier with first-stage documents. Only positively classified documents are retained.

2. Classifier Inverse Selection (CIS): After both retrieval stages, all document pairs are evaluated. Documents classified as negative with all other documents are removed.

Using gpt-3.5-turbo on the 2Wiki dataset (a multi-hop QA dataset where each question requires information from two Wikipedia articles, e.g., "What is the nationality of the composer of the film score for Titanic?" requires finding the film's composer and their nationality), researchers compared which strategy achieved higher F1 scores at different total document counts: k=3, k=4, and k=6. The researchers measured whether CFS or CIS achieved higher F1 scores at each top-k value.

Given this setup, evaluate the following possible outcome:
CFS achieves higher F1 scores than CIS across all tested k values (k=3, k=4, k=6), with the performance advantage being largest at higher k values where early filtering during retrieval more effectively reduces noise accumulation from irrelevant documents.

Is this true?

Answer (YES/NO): NO